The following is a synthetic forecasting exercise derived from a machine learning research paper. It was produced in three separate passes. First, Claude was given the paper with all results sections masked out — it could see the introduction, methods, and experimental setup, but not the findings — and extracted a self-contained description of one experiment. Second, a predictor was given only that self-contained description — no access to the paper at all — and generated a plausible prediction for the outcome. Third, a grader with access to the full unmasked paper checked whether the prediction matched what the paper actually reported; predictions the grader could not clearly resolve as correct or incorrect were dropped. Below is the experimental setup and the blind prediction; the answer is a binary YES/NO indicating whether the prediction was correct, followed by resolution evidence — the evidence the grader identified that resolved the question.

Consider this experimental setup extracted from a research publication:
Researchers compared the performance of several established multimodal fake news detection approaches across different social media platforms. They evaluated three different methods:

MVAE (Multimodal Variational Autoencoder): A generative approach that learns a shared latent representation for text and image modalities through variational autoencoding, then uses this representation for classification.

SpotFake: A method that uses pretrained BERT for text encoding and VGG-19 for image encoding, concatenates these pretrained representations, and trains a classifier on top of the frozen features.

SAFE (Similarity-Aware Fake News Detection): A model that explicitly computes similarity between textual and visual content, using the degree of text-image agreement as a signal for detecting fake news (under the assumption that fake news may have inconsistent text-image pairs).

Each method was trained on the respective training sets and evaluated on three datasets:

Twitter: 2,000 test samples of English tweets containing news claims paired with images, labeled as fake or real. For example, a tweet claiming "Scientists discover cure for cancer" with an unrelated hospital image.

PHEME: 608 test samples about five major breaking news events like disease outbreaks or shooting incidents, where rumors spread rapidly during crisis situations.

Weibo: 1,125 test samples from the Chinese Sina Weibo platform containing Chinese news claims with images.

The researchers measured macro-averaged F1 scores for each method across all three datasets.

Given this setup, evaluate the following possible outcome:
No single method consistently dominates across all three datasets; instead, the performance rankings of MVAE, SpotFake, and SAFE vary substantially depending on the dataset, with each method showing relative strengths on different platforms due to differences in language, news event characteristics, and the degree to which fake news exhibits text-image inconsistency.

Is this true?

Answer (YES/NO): NO